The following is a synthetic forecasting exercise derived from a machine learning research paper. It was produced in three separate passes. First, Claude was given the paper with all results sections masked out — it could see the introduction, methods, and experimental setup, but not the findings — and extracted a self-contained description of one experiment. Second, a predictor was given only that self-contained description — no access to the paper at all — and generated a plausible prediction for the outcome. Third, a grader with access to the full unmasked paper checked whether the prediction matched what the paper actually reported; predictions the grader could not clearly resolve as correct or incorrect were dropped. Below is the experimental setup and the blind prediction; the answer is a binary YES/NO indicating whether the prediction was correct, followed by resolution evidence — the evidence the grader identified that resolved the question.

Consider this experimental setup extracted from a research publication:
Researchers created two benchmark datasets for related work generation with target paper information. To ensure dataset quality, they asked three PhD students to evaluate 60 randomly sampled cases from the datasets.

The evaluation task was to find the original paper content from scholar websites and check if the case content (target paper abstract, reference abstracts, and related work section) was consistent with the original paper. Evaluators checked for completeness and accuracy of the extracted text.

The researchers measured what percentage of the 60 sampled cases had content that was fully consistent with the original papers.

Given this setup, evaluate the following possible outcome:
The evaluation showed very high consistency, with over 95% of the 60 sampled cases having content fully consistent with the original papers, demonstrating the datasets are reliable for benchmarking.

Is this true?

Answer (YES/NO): NO